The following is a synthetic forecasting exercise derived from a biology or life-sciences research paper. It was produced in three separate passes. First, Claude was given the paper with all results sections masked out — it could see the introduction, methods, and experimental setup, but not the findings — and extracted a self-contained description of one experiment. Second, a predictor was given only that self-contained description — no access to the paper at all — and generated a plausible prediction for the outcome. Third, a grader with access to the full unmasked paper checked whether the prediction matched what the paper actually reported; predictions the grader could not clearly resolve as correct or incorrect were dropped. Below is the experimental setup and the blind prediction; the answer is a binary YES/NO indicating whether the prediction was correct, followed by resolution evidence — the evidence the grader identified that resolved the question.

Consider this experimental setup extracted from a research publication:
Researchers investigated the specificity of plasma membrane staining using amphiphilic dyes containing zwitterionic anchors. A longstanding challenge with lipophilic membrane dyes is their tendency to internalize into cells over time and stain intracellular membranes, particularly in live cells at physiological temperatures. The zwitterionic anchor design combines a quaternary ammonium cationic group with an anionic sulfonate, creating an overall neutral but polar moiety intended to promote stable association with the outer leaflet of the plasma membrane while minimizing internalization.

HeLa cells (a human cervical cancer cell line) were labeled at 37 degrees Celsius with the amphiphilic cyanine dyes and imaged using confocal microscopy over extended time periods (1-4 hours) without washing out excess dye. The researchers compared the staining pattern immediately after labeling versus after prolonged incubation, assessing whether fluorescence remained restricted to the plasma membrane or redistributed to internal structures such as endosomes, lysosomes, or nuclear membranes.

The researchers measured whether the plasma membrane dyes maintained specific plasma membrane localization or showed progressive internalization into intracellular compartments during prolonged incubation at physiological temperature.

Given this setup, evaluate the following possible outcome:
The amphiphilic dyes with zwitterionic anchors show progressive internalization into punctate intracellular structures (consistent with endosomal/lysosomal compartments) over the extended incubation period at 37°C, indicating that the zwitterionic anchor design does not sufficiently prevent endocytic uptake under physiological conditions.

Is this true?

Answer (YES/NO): NO